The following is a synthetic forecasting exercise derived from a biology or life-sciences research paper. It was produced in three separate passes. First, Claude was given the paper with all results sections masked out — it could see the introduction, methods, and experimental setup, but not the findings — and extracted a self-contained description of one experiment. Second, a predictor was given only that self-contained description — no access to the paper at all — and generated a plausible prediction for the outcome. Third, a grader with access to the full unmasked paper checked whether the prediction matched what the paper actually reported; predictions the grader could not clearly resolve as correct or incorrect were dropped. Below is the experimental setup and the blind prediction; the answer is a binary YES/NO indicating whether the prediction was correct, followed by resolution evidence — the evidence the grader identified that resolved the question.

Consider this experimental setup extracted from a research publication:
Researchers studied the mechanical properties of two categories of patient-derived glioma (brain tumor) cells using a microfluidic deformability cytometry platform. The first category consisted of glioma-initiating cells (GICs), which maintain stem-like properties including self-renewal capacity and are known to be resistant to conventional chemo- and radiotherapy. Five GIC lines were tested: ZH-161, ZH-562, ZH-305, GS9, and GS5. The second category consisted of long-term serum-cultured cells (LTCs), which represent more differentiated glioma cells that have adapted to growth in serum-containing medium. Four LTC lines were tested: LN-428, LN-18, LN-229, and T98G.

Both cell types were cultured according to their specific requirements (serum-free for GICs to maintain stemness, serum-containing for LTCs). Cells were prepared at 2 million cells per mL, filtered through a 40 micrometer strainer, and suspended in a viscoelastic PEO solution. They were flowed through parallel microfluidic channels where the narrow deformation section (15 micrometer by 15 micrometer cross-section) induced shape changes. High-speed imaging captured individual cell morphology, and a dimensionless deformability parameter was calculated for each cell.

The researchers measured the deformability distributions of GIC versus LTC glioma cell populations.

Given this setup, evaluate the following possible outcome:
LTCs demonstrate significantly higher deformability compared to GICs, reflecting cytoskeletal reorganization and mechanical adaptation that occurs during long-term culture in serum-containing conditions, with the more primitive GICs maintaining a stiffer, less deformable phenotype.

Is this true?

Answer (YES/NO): NO